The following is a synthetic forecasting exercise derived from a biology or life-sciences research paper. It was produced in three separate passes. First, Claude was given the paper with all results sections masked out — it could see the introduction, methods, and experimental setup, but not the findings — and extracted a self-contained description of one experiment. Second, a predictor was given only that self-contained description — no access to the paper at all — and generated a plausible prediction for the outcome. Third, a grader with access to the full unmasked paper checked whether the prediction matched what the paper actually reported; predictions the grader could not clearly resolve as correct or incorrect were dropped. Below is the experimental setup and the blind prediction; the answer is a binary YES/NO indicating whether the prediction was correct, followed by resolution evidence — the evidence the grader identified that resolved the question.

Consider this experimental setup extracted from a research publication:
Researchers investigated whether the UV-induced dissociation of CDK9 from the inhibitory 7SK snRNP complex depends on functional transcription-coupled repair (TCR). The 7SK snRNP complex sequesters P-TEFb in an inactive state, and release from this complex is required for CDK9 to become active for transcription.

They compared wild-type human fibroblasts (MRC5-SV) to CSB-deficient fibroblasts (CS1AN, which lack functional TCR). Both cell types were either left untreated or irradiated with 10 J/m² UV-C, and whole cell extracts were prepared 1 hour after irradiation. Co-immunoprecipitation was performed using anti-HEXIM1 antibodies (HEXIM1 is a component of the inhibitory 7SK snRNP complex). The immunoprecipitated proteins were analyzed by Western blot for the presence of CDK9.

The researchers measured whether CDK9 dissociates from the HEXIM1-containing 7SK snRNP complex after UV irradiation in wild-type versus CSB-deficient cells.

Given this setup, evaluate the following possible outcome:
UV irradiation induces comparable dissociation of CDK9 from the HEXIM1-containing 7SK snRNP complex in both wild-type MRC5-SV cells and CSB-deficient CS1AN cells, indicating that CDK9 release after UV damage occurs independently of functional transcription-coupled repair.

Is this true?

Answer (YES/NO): NO